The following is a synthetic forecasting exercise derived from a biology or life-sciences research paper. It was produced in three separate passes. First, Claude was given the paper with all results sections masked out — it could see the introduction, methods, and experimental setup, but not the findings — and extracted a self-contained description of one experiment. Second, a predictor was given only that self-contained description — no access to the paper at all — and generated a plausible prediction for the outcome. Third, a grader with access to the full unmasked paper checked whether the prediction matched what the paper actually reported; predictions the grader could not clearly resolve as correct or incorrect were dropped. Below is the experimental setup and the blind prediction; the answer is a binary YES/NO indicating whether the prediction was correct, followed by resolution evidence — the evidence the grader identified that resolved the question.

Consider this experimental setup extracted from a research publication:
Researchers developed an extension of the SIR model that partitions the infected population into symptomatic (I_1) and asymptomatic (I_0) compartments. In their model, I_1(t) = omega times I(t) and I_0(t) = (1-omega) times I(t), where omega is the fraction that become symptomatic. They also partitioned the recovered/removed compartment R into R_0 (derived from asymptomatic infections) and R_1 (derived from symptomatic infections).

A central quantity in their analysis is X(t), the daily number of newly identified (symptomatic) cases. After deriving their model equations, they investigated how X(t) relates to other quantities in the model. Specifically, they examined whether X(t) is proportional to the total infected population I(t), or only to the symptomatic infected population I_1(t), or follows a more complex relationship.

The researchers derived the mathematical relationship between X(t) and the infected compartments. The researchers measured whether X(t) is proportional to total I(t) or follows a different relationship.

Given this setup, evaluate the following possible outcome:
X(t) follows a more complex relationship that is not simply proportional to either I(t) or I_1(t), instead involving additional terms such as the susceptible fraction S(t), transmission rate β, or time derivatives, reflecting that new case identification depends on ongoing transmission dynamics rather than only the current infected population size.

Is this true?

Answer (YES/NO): NO